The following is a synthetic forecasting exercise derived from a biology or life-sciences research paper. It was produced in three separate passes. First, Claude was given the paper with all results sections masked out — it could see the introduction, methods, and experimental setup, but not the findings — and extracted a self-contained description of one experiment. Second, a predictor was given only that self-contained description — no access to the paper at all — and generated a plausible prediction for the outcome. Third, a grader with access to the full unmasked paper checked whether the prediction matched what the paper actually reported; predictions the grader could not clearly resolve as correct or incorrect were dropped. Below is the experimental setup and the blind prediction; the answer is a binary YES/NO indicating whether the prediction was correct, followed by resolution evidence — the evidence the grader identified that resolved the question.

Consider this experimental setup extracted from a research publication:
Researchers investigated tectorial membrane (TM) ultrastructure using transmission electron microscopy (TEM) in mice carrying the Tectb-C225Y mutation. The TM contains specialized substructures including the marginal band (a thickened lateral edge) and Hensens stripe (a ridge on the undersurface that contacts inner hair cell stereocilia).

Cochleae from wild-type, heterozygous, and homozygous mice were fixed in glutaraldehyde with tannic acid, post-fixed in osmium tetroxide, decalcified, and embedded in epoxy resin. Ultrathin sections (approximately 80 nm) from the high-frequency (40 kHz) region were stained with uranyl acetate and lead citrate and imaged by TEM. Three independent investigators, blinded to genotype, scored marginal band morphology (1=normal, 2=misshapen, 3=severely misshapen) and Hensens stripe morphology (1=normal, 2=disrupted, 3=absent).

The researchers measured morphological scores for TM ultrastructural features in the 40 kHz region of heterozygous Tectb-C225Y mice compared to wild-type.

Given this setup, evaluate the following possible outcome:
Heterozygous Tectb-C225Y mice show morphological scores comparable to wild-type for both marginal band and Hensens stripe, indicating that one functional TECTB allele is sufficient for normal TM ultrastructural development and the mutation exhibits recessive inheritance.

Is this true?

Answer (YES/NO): NO